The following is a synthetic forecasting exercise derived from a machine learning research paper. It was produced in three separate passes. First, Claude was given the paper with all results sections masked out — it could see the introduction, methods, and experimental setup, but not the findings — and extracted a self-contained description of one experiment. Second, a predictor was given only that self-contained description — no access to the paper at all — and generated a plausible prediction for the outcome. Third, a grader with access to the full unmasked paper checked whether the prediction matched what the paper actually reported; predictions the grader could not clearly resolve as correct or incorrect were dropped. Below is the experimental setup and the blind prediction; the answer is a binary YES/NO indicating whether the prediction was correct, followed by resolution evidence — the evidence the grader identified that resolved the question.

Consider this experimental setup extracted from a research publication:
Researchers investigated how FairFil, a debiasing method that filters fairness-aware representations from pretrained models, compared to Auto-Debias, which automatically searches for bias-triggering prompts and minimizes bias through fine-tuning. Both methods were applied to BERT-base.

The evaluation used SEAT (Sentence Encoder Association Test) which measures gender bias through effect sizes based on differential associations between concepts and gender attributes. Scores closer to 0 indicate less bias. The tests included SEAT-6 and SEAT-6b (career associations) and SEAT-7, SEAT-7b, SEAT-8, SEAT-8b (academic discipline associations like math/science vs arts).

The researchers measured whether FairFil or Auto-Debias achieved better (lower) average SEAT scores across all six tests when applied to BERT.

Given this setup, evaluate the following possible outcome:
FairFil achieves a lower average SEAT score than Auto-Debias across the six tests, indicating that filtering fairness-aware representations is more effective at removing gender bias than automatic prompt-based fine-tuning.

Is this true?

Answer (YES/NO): YES